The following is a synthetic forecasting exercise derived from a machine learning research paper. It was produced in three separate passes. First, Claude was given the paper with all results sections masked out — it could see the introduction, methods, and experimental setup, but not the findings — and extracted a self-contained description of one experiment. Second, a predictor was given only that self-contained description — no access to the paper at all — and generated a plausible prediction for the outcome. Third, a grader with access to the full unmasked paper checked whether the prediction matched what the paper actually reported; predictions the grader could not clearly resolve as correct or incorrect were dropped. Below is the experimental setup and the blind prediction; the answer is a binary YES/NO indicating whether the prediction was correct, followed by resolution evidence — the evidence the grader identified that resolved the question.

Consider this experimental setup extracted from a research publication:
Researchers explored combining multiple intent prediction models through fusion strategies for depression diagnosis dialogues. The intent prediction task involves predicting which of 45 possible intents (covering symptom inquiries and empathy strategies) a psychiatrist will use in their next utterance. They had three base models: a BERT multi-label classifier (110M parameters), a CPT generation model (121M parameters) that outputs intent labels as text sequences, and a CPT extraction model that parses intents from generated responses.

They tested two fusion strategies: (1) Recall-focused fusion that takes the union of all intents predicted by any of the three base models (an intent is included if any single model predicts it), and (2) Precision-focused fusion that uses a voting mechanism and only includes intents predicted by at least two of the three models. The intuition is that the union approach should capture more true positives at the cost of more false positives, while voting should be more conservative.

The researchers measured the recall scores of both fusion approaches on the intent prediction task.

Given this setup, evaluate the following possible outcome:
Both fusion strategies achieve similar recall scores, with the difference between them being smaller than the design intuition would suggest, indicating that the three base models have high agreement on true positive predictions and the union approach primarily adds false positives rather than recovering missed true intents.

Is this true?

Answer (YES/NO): NO